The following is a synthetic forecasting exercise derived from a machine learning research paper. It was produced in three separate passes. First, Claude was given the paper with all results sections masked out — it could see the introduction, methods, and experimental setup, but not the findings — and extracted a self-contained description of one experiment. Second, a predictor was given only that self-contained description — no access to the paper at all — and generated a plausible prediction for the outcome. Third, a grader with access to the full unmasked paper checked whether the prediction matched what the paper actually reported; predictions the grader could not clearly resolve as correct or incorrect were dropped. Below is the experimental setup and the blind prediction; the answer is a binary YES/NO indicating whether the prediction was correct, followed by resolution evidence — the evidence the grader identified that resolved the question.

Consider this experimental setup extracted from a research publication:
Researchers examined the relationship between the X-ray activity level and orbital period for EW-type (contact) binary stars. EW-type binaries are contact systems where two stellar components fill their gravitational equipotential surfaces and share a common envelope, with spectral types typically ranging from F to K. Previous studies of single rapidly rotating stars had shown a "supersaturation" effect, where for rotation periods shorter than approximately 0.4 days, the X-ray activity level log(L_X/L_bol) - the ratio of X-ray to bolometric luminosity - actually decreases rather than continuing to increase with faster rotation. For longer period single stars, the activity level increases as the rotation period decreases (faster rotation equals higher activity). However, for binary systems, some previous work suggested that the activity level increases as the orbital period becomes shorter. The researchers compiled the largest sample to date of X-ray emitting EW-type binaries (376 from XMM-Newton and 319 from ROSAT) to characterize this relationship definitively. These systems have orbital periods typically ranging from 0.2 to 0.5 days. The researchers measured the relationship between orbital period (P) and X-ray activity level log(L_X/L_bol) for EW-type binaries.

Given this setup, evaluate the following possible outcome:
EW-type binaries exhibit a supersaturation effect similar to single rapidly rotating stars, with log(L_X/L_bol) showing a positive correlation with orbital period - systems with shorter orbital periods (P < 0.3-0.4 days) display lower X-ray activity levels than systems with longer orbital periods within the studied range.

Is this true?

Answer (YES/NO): NO